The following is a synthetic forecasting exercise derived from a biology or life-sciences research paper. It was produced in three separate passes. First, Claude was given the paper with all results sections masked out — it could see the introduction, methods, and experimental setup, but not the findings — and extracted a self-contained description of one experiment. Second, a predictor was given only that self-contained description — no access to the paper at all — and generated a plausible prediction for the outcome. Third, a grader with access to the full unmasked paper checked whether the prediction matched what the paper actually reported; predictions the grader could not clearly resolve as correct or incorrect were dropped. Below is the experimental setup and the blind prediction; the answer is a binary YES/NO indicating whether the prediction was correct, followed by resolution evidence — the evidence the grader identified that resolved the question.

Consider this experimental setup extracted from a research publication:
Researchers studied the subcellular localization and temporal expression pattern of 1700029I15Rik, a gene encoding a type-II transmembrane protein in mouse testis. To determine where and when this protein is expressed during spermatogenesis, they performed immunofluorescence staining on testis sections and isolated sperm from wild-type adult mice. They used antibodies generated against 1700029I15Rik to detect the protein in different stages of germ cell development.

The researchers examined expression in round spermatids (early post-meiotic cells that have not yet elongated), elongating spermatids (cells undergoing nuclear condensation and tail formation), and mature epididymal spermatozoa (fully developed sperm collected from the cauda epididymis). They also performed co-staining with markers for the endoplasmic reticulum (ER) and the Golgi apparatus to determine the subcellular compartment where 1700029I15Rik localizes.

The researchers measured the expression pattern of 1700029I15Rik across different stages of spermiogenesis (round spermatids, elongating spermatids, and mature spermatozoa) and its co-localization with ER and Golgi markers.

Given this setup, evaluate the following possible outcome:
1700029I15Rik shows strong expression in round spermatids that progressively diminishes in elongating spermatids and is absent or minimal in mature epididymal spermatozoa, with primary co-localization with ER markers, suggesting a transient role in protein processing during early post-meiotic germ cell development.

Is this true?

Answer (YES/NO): YES